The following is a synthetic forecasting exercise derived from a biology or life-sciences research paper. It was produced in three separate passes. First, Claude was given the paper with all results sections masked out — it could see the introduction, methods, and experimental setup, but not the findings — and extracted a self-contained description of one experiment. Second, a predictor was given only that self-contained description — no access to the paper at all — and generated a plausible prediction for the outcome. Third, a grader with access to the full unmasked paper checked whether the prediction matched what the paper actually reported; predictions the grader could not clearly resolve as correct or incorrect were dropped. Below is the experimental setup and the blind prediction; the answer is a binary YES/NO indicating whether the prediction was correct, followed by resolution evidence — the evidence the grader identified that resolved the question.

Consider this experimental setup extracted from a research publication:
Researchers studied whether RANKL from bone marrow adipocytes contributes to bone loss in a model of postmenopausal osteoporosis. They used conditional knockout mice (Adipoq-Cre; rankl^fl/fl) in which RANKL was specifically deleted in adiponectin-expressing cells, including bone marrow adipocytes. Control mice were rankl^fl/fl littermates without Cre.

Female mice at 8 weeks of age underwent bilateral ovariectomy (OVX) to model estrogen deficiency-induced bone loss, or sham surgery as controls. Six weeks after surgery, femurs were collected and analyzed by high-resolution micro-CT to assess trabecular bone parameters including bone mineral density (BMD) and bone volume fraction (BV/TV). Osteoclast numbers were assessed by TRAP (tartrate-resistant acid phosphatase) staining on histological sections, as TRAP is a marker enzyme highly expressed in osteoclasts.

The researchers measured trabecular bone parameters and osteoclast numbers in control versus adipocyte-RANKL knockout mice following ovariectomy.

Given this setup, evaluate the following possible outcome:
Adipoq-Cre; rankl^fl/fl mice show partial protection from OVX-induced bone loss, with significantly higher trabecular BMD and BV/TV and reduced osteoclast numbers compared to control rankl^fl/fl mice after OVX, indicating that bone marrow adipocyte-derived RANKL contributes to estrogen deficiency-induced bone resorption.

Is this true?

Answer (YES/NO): NO